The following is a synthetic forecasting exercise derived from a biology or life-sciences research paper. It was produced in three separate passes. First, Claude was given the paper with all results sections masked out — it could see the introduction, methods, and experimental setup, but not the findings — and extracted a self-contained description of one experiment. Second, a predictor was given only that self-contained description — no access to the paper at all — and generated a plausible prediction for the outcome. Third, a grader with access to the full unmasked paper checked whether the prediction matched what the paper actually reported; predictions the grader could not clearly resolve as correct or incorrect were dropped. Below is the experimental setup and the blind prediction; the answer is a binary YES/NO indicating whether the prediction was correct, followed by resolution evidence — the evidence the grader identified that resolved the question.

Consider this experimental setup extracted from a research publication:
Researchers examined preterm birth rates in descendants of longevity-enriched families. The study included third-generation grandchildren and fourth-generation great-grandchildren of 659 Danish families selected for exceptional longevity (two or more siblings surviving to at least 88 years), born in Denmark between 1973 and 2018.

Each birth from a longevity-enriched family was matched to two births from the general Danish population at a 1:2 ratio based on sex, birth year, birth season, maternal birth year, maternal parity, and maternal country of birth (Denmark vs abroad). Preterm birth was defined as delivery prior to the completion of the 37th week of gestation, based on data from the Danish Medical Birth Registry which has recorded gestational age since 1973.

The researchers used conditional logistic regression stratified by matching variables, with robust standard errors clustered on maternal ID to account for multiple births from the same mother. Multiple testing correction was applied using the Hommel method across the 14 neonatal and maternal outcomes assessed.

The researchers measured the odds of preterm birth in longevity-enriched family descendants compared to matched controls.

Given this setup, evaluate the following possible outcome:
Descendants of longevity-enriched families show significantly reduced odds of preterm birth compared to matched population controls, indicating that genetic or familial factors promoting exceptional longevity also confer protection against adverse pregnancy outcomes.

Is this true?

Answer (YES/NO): YES